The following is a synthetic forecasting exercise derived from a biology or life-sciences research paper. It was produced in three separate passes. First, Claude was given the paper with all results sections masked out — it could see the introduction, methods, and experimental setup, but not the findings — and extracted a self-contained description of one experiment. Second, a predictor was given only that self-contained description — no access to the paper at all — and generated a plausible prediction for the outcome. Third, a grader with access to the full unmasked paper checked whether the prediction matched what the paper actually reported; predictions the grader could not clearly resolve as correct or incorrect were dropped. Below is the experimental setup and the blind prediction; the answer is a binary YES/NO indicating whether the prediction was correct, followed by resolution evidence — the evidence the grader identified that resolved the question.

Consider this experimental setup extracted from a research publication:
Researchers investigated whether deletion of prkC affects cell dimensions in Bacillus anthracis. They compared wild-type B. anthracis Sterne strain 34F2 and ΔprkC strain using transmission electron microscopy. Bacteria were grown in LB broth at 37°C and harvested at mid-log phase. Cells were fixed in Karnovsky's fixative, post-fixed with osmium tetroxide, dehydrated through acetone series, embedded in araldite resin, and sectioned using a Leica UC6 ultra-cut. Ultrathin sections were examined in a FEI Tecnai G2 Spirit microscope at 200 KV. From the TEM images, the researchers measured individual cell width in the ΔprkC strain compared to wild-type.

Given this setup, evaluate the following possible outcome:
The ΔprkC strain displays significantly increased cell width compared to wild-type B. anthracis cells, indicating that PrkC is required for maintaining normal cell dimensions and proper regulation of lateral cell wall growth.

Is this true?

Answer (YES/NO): NO